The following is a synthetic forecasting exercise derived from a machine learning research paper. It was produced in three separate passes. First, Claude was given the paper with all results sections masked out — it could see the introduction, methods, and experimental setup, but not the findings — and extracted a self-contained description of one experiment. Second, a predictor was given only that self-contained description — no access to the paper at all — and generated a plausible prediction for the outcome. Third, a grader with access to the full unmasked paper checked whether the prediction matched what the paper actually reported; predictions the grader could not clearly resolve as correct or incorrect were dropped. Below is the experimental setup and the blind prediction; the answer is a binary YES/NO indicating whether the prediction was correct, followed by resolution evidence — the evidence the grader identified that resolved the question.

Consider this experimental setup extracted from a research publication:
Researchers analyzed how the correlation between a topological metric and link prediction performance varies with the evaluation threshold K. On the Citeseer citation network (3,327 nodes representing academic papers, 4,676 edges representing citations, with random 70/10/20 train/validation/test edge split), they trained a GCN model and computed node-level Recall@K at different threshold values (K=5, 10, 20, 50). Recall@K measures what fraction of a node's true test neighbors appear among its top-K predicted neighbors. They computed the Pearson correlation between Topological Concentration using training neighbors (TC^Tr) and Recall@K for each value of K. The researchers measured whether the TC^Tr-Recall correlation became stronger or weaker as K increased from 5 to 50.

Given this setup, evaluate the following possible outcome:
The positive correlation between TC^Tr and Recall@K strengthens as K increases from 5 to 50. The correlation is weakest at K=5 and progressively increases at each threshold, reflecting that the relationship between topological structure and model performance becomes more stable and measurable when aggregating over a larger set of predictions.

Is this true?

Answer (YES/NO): YES